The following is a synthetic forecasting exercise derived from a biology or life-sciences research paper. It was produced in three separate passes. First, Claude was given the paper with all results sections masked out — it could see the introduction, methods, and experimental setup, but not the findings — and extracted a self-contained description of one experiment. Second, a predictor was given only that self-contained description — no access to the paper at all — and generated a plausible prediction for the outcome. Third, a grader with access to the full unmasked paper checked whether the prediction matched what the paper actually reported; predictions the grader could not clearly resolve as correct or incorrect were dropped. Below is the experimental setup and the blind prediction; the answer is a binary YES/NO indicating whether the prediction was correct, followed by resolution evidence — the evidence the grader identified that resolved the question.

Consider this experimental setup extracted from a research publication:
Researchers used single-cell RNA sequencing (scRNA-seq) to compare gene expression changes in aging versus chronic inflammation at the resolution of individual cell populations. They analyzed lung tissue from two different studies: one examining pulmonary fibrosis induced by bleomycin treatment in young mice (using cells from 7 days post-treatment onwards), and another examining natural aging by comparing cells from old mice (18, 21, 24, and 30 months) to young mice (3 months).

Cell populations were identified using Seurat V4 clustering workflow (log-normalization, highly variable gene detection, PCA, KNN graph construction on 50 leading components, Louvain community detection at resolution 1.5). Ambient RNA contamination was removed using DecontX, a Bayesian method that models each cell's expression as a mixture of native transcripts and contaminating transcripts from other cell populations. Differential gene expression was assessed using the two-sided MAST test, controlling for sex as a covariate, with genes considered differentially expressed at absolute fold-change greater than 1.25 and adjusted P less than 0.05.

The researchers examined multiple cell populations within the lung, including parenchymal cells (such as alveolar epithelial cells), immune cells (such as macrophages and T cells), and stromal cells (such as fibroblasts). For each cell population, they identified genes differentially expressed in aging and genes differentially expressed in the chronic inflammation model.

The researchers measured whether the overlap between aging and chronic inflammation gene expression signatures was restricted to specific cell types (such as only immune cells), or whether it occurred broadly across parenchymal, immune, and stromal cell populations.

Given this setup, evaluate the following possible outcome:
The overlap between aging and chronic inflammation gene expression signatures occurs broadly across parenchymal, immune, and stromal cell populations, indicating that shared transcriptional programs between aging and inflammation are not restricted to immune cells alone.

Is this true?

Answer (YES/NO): YES